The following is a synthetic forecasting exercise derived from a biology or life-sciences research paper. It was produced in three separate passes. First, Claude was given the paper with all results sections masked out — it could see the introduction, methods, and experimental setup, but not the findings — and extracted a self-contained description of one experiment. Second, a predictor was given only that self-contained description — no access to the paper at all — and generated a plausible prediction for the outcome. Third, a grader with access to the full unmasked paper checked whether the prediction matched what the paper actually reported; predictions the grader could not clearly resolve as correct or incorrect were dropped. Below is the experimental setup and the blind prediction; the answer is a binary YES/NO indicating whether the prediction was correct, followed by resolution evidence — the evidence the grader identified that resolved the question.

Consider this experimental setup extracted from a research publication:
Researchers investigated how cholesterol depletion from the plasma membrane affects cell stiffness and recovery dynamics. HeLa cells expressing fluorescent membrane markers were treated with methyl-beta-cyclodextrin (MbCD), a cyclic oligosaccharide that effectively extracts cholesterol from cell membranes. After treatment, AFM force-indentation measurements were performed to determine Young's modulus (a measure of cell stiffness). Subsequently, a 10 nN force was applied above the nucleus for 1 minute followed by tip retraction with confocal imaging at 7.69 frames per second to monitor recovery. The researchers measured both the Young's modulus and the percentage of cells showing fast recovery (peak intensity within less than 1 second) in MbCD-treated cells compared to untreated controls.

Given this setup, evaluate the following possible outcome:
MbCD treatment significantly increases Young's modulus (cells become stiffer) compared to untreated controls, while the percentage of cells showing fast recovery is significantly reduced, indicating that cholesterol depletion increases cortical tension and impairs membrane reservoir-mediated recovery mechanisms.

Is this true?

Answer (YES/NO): NO